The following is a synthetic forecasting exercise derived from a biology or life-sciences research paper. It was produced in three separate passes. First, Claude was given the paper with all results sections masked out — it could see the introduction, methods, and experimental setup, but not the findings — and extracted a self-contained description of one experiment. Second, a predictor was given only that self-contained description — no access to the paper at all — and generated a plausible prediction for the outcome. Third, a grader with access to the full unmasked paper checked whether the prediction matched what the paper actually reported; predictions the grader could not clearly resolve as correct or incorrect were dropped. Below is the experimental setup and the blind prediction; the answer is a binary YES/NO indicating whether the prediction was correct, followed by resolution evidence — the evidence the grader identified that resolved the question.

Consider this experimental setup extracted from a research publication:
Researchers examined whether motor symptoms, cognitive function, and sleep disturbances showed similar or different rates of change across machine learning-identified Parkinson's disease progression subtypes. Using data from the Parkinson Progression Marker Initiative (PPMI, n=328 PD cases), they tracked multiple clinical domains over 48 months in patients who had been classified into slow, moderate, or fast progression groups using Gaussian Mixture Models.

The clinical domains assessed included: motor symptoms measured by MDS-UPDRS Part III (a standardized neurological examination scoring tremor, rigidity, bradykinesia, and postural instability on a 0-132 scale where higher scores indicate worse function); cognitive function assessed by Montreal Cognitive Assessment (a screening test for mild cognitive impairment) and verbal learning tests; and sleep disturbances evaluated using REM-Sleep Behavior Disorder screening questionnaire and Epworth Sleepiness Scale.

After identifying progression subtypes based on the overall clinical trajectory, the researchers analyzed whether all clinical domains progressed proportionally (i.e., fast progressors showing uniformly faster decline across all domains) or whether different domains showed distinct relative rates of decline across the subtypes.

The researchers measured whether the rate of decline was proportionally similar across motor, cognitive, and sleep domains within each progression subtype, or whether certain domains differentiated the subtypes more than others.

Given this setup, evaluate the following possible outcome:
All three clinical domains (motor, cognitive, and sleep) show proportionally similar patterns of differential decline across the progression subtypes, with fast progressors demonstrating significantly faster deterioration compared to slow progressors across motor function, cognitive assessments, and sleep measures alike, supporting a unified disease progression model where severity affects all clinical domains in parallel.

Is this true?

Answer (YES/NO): NO